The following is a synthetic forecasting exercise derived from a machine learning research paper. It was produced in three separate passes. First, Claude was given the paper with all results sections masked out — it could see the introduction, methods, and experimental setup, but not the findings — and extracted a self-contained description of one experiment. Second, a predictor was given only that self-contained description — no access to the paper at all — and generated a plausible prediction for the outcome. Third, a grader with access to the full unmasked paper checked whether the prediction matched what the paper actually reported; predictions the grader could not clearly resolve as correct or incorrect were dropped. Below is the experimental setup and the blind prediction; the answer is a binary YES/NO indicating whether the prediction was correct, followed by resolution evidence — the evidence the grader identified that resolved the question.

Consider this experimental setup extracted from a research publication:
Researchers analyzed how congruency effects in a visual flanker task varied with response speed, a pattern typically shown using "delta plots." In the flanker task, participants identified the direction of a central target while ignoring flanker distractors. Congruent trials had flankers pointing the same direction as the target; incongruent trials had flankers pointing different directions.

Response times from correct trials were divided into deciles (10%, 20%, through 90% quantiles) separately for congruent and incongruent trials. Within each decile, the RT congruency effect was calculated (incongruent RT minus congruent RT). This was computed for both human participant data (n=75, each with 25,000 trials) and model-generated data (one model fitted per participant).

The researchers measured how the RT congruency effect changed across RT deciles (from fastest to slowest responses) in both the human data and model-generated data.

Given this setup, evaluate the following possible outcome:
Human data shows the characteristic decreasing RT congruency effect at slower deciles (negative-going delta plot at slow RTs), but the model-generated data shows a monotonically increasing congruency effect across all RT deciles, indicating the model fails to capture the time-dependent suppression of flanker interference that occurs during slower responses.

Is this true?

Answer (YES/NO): NO